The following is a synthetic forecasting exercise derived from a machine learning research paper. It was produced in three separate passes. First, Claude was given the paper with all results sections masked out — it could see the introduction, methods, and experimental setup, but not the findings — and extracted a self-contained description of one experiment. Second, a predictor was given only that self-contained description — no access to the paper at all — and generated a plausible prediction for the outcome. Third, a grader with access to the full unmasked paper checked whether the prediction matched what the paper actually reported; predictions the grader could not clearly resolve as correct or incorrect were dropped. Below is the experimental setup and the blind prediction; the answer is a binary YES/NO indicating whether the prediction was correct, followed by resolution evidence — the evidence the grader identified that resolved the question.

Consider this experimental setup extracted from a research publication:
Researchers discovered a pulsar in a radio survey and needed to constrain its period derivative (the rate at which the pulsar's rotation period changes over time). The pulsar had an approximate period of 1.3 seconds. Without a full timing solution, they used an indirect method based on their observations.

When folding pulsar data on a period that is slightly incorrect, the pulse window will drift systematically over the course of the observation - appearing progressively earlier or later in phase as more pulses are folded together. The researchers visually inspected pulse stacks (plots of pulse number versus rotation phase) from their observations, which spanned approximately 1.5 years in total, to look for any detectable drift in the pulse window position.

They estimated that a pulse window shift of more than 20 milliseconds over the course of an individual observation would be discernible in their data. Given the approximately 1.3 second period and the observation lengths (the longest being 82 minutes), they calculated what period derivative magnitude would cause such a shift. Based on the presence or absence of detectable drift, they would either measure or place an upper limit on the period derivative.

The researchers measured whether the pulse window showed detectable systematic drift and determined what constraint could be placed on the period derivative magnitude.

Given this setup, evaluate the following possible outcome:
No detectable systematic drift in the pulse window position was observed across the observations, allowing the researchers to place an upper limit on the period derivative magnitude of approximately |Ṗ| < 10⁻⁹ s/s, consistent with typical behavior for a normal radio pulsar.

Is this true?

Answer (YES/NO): NO